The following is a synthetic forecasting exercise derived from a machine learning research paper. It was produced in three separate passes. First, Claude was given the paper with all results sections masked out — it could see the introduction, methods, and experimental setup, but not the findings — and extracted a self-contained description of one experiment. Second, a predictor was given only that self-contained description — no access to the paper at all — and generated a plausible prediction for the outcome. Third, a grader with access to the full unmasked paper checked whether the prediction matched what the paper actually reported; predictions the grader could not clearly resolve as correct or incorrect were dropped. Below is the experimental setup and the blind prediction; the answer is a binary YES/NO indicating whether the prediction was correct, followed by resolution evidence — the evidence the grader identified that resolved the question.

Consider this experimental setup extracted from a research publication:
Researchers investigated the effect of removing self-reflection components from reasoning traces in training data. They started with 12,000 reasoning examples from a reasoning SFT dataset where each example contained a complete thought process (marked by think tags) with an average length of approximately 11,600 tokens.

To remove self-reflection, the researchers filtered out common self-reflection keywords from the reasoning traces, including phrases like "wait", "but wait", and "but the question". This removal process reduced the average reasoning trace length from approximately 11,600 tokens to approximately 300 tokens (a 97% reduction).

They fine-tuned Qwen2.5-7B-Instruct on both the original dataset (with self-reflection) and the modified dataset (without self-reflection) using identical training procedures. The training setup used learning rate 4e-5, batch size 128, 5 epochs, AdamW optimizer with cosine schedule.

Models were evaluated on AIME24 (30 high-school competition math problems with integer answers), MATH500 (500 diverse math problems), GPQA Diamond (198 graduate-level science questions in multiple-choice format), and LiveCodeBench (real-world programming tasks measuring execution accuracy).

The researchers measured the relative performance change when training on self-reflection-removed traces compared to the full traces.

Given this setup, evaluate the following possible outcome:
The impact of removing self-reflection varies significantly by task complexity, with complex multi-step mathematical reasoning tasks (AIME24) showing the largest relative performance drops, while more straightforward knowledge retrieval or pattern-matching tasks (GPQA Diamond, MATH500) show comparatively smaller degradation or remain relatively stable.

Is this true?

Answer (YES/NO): YES